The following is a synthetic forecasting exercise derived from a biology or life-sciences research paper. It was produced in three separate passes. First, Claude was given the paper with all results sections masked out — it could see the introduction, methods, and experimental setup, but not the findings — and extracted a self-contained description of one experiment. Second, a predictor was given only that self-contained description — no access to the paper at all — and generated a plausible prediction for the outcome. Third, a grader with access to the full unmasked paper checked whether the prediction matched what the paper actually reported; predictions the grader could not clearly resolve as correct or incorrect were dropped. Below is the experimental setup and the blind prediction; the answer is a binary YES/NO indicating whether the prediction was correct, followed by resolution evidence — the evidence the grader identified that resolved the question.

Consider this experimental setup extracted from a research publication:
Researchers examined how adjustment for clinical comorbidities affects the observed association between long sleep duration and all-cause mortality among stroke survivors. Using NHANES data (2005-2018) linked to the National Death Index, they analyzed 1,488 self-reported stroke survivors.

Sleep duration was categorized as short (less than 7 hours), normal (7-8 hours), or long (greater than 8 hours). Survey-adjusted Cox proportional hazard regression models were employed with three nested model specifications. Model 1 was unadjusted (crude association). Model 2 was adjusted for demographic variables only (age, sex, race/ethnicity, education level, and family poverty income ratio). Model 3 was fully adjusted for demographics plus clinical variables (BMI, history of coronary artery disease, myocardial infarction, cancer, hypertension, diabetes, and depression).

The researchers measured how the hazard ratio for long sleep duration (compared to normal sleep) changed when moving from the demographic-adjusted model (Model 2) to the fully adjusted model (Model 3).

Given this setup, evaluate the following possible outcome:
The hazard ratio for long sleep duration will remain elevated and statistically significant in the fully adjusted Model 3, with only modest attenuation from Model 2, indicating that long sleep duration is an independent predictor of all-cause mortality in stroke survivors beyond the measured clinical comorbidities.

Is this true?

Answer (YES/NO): YES